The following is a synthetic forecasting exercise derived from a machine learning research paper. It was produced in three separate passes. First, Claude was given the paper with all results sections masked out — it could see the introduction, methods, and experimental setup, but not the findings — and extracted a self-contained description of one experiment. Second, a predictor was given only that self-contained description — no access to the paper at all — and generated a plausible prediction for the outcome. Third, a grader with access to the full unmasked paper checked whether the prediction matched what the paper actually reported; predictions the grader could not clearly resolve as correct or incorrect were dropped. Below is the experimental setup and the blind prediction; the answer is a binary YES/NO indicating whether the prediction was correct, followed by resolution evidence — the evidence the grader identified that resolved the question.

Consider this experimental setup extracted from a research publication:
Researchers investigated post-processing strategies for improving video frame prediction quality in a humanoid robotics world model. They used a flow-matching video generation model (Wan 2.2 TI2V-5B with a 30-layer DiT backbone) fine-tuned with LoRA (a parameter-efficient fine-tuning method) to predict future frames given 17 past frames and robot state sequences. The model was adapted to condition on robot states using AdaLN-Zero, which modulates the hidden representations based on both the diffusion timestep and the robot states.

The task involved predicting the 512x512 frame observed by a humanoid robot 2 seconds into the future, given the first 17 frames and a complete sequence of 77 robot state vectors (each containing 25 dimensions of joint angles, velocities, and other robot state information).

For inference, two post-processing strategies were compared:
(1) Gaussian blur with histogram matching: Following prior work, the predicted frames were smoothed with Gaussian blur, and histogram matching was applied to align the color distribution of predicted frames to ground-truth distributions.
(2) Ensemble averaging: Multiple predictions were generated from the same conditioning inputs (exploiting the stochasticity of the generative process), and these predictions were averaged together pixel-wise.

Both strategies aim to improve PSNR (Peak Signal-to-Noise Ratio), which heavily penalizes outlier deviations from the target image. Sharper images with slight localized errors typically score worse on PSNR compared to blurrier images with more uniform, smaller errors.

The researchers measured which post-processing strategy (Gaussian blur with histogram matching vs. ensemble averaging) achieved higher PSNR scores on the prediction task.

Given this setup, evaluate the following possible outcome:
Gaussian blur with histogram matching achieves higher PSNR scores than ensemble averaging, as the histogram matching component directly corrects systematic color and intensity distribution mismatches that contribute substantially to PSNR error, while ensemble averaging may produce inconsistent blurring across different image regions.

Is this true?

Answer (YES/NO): NO